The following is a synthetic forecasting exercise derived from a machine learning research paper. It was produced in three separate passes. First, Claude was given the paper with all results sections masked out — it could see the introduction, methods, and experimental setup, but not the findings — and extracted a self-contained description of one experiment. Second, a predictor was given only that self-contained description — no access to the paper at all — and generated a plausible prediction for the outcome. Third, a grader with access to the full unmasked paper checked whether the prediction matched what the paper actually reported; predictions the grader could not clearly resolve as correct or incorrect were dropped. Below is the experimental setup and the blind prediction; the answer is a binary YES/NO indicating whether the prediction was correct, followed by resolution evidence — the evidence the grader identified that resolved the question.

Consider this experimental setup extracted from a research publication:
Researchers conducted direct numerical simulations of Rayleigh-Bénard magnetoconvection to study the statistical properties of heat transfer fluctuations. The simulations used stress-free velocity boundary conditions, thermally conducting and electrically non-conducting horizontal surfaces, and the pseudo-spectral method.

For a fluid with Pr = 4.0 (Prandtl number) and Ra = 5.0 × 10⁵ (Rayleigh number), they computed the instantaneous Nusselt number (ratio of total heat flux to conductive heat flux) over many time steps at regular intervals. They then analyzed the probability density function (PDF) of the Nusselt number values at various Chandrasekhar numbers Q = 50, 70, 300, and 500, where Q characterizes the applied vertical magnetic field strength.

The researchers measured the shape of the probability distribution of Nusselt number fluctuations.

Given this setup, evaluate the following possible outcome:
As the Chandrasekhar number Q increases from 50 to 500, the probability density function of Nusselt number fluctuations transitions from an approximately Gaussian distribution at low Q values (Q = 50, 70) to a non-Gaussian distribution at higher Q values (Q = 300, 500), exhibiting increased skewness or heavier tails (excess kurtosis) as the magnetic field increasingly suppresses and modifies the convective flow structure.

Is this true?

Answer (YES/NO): NO